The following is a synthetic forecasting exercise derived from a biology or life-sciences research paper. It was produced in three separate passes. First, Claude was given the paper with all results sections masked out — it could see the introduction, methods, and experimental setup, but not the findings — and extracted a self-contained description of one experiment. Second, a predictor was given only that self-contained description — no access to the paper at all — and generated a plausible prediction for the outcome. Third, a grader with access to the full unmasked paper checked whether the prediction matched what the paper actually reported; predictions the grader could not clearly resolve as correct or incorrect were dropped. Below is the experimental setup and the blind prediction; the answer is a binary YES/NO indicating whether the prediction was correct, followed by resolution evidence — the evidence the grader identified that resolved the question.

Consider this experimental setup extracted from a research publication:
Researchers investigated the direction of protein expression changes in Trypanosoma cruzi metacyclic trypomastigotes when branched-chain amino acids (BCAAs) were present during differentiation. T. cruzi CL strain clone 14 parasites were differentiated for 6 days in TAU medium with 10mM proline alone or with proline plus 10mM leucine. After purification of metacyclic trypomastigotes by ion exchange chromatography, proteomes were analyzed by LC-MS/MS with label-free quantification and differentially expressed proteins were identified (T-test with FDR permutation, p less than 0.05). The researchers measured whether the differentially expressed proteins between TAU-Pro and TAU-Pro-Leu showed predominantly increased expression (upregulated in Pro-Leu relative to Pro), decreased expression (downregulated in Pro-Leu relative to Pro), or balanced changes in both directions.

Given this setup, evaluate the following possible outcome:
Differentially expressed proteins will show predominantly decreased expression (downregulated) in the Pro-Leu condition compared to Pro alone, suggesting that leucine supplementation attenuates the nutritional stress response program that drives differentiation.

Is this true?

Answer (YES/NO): NO